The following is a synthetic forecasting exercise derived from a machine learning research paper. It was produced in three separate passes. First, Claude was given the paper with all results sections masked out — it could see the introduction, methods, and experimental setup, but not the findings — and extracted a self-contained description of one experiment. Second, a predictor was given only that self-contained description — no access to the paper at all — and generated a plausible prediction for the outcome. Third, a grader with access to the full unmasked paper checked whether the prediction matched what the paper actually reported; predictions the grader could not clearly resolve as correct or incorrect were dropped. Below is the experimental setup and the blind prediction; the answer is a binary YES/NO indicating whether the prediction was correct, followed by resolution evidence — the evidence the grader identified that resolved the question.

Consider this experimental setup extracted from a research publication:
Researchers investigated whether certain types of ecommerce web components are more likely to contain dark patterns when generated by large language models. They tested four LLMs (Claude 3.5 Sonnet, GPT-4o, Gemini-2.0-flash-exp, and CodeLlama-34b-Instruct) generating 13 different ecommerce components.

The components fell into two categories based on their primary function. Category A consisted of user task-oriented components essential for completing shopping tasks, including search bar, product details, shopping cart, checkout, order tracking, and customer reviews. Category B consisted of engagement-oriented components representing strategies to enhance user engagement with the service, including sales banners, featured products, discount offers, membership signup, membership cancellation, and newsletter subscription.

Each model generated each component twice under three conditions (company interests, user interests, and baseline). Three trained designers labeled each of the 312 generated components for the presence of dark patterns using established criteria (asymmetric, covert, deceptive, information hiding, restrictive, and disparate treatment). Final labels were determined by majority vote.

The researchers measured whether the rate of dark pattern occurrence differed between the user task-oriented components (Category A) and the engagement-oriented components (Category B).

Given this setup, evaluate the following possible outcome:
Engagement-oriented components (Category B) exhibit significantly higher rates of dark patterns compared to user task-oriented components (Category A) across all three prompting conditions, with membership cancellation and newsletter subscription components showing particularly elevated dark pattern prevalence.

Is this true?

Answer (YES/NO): NO